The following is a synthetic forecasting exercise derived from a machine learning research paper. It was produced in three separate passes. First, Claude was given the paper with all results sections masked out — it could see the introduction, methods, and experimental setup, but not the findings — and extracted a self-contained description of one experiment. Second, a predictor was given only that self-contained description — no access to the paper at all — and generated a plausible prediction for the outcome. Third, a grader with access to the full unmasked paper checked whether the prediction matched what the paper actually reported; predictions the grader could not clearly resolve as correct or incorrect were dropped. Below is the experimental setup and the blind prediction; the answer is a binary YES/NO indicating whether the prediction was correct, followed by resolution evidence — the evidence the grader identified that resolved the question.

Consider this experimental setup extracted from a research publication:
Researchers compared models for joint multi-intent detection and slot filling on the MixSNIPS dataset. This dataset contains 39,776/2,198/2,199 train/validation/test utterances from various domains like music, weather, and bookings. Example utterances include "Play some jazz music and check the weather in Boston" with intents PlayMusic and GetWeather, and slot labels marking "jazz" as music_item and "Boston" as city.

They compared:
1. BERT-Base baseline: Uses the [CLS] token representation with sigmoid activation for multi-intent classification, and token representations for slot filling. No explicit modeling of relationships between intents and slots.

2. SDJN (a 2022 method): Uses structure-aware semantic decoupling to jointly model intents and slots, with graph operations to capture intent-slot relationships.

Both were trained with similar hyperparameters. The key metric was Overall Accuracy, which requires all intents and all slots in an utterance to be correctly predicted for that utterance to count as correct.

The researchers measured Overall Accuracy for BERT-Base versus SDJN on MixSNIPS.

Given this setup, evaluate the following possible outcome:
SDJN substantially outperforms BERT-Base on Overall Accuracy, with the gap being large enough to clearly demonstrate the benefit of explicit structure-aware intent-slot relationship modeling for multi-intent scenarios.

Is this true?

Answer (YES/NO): NO